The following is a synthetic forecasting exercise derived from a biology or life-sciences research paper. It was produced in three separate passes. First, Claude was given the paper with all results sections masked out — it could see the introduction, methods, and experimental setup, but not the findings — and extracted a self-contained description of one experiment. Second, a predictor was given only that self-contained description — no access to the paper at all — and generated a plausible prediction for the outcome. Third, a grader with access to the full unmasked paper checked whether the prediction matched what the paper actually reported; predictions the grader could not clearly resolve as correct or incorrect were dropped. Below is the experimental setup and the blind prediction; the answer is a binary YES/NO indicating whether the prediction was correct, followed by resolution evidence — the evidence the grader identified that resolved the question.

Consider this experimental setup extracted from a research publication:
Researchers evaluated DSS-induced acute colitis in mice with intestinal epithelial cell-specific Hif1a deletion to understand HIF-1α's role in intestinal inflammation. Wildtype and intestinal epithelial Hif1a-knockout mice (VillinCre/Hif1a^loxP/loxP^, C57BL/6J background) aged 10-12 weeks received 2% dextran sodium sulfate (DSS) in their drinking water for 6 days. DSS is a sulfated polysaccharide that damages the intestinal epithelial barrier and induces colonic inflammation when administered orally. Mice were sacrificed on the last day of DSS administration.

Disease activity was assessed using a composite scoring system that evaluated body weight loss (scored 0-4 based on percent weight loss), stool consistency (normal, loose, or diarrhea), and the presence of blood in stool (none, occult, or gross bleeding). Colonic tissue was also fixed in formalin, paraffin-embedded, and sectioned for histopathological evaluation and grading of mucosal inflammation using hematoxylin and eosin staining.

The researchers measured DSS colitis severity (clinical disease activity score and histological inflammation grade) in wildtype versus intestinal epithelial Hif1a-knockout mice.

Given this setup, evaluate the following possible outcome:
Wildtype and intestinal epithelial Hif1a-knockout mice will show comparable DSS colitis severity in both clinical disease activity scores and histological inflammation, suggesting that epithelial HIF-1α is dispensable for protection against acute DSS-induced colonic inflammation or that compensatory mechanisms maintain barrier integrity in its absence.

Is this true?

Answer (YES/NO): NO